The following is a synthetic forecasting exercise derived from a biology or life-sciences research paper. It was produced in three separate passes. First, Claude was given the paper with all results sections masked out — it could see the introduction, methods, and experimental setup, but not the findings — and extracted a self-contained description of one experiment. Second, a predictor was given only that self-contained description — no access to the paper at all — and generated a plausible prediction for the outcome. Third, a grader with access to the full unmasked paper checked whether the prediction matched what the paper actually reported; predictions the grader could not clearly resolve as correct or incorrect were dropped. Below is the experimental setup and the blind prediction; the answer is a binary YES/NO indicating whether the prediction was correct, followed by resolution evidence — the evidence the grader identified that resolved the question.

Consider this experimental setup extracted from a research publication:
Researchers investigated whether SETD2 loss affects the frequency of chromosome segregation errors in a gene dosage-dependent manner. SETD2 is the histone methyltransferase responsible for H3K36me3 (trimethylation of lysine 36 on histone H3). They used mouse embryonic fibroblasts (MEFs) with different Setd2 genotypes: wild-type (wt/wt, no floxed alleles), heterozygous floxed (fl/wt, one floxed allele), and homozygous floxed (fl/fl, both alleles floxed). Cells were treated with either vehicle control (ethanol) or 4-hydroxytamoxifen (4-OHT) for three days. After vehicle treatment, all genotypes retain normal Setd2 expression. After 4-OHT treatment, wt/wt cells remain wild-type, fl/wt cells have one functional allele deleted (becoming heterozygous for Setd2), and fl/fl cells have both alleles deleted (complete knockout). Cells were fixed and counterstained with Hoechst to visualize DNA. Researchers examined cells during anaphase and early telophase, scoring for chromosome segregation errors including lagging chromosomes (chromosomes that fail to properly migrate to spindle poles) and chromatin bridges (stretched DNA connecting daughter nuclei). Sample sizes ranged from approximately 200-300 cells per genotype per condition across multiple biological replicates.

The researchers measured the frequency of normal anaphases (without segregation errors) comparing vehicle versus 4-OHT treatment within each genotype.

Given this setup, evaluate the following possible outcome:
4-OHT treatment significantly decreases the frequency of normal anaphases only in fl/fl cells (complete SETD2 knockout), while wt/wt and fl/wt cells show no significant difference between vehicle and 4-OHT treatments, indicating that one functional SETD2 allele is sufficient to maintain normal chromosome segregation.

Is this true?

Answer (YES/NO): NO